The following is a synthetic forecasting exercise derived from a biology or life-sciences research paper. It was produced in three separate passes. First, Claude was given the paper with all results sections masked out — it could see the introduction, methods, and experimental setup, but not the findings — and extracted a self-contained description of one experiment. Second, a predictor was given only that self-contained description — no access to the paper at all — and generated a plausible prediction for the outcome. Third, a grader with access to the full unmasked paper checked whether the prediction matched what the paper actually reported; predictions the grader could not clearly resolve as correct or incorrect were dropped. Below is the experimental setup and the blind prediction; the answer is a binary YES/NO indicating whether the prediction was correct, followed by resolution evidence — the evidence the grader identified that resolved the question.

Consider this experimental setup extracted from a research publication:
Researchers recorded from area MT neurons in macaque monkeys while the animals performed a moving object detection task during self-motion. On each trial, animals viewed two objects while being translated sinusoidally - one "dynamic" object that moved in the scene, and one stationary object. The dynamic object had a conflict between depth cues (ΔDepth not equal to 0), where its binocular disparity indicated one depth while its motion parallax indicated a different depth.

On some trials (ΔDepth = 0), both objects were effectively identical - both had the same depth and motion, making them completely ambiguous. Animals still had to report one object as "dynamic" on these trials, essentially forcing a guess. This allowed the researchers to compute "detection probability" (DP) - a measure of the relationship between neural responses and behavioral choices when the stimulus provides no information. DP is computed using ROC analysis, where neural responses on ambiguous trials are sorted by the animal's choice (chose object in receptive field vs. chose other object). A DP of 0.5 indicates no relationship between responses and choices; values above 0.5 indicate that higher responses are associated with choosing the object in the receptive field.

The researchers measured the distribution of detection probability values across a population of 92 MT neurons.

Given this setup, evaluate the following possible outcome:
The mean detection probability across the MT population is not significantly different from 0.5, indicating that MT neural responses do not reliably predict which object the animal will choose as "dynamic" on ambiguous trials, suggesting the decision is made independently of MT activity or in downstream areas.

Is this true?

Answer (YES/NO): NO